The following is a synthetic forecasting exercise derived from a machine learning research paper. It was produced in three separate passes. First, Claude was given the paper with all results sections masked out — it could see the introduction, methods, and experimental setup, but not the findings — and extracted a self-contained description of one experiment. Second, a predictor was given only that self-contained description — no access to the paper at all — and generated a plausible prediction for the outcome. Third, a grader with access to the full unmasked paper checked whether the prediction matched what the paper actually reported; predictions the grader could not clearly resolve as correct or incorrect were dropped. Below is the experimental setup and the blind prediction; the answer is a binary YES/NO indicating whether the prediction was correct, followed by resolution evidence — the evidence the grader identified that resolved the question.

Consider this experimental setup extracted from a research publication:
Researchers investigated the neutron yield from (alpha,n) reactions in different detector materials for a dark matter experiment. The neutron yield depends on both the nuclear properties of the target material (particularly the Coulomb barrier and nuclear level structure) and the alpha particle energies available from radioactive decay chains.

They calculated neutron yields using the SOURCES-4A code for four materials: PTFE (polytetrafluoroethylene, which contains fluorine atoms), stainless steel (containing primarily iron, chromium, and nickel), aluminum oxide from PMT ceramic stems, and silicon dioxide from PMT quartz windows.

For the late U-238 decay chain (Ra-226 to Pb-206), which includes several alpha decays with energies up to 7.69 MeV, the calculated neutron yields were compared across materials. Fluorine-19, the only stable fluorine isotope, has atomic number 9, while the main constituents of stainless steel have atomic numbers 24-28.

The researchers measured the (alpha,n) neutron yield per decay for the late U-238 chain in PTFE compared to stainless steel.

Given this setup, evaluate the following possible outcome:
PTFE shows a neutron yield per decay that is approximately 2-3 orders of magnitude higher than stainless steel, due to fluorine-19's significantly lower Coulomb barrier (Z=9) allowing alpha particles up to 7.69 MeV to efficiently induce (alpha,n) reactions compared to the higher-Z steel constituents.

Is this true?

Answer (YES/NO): YES